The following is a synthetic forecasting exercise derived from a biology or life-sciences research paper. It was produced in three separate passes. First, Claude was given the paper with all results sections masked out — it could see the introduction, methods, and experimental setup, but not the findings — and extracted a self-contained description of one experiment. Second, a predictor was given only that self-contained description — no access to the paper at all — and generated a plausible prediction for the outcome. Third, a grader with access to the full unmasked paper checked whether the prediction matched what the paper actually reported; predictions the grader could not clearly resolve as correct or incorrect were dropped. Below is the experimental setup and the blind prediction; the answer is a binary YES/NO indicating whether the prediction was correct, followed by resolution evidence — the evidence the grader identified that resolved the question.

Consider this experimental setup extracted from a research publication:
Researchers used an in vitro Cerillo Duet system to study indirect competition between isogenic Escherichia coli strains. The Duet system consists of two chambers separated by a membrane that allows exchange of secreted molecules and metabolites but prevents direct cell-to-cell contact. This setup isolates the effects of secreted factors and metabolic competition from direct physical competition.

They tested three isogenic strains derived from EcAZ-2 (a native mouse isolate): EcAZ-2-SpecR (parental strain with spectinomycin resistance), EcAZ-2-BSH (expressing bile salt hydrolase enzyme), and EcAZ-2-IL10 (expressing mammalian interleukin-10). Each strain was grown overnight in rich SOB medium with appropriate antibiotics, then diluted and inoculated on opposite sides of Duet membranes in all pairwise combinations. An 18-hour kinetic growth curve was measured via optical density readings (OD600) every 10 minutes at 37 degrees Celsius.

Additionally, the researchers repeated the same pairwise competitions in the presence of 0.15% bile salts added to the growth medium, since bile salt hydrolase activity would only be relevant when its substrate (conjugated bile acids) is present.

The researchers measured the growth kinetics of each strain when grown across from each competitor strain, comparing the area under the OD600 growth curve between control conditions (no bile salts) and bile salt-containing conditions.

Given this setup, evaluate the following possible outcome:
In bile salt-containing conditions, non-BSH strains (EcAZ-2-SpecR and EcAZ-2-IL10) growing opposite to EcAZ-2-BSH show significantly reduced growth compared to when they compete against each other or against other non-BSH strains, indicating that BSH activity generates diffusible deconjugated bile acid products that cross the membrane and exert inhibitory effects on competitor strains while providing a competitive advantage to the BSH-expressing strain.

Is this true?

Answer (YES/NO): NO